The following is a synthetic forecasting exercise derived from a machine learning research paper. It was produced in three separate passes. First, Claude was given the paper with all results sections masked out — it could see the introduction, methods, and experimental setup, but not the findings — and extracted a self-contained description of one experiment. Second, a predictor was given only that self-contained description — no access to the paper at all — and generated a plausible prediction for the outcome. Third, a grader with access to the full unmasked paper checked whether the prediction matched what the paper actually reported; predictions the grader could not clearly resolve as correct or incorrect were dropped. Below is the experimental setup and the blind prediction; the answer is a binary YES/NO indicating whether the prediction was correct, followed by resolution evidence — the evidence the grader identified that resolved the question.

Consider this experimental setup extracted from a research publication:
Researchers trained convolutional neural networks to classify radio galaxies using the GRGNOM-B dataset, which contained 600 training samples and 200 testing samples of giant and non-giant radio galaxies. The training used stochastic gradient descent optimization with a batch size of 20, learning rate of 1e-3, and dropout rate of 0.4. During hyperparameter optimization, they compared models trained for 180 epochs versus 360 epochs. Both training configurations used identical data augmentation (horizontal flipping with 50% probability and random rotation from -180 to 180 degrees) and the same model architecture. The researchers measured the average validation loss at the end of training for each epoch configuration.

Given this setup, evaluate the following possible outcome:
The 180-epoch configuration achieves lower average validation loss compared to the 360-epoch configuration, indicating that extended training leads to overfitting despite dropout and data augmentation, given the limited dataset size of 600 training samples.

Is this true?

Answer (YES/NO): NO